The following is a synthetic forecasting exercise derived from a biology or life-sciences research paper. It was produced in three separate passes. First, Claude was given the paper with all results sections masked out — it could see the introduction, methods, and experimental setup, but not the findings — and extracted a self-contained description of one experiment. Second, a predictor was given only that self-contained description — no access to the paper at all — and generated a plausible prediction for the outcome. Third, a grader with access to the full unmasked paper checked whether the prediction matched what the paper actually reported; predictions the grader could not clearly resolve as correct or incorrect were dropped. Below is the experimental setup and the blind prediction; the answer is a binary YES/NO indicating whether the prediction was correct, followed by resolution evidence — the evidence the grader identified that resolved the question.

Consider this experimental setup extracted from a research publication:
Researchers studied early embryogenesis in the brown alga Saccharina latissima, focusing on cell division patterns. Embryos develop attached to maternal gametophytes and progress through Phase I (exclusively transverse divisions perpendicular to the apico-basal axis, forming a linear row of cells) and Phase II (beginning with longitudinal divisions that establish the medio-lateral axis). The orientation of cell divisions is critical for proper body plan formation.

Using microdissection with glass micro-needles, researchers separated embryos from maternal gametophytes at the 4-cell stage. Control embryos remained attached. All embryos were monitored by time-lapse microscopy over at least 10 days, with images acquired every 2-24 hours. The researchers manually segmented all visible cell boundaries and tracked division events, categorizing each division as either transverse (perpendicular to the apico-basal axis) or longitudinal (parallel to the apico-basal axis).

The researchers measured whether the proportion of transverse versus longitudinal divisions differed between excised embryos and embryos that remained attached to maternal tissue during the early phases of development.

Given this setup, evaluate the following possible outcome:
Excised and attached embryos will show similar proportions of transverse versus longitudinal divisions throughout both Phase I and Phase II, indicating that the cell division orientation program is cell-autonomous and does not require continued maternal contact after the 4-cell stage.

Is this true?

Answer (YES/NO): NO